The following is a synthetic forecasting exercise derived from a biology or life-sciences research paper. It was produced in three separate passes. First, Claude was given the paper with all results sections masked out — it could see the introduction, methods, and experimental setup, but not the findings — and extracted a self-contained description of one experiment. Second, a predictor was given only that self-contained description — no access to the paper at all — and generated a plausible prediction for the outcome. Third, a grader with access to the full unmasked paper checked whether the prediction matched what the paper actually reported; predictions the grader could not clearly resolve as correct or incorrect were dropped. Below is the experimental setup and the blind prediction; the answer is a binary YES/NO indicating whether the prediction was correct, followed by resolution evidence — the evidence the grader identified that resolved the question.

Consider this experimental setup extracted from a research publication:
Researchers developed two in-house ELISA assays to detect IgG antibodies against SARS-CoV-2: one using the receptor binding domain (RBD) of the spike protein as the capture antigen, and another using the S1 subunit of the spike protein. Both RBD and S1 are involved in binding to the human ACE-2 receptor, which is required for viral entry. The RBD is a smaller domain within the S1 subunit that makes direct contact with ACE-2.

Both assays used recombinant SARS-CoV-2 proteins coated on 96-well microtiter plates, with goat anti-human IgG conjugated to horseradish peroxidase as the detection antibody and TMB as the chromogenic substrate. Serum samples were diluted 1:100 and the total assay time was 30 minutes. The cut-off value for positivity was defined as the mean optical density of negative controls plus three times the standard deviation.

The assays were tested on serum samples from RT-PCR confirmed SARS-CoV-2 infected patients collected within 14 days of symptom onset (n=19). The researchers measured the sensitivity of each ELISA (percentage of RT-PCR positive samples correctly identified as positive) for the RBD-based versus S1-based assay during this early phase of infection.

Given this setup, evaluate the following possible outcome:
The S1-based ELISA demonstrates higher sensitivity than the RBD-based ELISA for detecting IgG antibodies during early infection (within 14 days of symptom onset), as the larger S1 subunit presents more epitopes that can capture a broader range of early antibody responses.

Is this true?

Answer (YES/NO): NO